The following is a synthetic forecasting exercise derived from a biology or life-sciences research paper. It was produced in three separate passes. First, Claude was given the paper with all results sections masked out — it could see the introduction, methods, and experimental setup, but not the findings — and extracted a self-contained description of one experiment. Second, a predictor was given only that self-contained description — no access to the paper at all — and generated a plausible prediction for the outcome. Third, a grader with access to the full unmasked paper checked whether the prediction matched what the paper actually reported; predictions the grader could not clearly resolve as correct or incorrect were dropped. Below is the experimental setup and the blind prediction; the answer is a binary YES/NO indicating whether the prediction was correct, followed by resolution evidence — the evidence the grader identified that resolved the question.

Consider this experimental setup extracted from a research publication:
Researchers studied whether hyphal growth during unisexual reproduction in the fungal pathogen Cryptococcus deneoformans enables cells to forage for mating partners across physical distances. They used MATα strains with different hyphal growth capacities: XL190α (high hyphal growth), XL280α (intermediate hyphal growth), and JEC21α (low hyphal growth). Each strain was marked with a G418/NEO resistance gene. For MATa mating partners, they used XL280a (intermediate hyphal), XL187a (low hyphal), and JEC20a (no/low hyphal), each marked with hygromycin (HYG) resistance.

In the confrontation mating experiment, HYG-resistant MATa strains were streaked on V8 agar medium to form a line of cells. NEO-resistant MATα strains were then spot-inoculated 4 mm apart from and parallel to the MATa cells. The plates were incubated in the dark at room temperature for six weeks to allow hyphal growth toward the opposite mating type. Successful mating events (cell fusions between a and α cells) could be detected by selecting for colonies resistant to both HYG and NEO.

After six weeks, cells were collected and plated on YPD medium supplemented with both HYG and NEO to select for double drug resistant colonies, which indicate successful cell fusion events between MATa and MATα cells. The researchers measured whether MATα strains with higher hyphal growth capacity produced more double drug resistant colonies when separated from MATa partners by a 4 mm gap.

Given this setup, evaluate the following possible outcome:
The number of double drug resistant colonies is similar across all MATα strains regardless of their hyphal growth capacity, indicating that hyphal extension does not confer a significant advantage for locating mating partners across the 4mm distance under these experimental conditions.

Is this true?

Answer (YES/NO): NO